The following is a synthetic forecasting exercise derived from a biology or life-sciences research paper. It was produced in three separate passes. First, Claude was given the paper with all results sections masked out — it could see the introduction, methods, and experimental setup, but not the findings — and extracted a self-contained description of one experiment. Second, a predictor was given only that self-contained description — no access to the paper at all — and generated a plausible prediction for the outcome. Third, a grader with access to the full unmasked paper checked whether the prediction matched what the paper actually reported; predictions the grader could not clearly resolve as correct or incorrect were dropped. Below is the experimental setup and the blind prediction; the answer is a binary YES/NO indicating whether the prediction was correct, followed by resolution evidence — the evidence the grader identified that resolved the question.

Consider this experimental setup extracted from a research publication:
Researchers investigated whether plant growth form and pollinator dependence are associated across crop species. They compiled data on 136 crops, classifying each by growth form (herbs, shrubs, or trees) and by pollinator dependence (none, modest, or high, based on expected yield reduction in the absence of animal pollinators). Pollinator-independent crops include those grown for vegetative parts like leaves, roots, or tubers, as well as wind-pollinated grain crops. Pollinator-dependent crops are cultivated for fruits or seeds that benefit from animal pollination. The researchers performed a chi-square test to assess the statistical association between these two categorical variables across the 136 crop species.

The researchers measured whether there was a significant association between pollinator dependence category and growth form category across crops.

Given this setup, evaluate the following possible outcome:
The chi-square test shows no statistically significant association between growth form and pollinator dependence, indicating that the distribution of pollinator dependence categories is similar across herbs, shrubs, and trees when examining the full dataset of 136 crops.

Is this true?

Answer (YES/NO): NO